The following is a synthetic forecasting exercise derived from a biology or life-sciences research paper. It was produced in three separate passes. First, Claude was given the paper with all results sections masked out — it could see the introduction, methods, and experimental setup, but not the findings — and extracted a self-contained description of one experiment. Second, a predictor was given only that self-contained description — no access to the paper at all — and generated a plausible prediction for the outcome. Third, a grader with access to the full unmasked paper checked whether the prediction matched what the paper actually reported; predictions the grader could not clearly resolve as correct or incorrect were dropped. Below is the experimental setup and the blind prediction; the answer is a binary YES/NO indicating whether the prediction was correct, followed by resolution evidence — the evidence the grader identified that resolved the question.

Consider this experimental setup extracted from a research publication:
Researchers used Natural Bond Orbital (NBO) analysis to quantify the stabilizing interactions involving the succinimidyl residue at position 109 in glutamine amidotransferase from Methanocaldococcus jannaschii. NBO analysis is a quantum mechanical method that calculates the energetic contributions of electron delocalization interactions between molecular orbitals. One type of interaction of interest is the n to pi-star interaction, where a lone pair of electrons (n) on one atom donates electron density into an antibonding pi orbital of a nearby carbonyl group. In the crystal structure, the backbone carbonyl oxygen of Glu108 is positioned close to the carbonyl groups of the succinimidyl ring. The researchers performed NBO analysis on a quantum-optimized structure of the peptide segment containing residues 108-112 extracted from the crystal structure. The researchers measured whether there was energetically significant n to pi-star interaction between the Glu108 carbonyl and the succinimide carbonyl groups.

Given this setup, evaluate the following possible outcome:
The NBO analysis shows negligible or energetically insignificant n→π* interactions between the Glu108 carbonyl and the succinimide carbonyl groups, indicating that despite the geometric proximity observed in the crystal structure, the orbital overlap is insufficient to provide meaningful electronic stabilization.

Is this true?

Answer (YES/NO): NO